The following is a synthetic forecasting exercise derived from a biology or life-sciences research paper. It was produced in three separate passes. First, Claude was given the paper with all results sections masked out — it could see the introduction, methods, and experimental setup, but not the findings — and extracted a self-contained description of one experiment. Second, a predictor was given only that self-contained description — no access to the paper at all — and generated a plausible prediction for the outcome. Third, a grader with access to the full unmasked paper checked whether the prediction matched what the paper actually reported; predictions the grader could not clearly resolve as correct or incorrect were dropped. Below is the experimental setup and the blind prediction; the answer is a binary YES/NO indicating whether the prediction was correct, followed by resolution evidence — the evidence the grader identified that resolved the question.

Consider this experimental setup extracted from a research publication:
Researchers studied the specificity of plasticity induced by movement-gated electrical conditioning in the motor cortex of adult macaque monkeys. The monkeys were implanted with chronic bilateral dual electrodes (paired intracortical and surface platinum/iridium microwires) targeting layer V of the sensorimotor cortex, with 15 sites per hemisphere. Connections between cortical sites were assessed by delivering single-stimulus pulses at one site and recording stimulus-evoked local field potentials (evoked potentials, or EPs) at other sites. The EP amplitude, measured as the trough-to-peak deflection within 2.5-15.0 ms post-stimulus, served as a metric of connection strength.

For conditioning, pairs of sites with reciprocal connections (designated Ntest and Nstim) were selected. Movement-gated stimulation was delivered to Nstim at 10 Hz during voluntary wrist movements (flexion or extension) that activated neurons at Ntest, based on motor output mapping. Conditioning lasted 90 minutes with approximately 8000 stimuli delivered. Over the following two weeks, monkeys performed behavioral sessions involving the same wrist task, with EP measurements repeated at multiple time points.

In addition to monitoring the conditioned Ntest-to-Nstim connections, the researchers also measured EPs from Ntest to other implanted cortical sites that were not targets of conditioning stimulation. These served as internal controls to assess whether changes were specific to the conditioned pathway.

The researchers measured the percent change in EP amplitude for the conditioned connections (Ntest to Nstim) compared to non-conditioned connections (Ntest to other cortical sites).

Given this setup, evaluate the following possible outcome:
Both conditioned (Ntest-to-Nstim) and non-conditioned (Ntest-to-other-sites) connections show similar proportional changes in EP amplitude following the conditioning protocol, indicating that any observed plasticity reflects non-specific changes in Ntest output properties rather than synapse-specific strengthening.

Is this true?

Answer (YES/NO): NO